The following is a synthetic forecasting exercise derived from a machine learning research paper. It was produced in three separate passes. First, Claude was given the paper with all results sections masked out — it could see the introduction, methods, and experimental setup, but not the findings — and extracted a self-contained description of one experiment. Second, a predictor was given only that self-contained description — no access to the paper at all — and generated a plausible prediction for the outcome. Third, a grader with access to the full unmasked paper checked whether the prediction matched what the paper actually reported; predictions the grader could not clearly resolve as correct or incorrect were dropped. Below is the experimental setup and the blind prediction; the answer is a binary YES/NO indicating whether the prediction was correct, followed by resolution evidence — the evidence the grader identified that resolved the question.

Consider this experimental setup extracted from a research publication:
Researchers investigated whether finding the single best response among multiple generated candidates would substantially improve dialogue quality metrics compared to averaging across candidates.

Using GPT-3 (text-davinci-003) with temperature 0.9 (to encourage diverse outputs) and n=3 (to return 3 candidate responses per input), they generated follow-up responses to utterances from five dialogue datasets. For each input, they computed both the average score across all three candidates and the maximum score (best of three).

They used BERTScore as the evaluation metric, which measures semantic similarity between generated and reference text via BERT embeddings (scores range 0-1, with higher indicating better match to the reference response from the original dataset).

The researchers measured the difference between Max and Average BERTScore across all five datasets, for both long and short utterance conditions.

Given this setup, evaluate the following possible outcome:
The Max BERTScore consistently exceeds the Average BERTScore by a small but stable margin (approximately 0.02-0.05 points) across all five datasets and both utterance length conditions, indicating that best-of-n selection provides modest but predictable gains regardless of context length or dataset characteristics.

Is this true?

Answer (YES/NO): NO